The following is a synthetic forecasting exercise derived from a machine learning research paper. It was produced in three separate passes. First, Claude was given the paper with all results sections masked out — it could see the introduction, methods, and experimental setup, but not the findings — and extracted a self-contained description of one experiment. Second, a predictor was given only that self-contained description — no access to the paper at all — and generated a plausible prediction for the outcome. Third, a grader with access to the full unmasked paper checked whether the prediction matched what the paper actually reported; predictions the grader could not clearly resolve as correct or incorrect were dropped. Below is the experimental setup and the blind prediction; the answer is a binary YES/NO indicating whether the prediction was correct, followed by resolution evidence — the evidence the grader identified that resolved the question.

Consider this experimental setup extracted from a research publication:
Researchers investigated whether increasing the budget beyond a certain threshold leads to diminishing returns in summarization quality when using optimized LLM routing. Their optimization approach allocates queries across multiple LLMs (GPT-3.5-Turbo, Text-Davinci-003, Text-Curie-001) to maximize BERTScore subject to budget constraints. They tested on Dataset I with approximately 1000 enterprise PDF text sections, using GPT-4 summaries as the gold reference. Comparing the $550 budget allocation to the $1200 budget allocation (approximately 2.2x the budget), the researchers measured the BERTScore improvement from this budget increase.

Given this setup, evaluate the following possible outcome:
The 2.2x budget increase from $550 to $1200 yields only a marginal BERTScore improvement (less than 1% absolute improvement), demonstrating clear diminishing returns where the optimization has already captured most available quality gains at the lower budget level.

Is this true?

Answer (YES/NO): NO